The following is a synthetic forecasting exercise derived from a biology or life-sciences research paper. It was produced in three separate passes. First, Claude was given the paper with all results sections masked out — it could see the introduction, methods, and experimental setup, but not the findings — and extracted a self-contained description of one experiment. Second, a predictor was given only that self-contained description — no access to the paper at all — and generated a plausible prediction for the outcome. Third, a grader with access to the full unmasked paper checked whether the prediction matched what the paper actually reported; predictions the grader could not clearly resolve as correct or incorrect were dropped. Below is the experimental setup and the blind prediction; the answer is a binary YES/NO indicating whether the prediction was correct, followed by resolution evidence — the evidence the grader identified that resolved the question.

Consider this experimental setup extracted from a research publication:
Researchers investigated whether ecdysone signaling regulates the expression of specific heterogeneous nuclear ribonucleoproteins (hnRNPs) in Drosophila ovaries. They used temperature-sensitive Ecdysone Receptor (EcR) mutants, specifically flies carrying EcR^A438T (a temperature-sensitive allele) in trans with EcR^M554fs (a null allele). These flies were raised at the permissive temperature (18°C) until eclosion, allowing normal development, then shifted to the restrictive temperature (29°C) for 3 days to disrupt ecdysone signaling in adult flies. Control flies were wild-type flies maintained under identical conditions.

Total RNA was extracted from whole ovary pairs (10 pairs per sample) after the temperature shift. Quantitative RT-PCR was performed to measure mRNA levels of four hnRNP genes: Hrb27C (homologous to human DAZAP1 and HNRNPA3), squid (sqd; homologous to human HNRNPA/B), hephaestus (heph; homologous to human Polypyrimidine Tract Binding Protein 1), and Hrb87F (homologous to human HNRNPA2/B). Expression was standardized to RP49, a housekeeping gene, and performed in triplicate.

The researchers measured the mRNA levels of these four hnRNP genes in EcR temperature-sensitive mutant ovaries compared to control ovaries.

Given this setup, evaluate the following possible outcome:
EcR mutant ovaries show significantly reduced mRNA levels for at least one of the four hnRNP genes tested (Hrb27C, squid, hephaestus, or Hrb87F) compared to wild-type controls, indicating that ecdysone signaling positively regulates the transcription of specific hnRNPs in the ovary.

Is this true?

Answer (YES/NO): YES